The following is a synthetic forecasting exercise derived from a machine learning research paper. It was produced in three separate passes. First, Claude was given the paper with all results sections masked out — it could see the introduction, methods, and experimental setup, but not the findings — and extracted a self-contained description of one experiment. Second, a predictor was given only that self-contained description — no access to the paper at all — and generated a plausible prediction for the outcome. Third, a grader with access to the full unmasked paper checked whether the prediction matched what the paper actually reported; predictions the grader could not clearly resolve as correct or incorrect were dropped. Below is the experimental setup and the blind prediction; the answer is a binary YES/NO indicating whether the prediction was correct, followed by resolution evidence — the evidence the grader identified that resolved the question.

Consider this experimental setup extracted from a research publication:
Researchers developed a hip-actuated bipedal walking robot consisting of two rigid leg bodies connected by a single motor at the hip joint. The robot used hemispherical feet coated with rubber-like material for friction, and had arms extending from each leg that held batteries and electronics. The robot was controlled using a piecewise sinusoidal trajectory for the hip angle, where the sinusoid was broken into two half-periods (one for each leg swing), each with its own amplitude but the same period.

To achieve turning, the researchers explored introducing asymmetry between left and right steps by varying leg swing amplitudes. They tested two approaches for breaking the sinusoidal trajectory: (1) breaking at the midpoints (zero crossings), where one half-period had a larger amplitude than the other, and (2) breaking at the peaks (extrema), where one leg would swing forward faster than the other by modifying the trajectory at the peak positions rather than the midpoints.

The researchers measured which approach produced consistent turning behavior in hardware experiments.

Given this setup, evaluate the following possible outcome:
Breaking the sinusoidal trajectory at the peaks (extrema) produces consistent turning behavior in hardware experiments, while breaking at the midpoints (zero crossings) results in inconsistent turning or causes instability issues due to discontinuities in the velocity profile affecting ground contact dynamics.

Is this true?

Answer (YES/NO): NO